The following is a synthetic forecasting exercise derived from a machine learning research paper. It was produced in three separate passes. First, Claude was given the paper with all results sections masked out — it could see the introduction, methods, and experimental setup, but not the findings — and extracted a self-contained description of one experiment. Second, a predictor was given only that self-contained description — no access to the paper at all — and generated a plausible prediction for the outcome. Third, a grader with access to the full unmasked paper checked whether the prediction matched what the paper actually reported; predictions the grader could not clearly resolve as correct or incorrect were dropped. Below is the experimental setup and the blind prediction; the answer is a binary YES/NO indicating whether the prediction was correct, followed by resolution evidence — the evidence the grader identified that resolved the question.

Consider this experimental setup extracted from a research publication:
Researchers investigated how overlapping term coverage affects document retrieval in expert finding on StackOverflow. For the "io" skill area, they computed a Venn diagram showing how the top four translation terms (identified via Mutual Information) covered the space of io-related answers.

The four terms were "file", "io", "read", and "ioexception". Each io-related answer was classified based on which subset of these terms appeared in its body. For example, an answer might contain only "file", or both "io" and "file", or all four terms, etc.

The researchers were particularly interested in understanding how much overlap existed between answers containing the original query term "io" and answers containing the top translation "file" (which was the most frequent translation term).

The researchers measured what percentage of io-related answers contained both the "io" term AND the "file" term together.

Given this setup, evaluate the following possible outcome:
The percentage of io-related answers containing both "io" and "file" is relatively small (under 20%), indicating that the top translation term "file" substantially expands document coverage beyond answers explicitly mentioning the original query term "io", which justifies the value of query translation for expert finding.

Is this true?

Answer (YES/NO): YES